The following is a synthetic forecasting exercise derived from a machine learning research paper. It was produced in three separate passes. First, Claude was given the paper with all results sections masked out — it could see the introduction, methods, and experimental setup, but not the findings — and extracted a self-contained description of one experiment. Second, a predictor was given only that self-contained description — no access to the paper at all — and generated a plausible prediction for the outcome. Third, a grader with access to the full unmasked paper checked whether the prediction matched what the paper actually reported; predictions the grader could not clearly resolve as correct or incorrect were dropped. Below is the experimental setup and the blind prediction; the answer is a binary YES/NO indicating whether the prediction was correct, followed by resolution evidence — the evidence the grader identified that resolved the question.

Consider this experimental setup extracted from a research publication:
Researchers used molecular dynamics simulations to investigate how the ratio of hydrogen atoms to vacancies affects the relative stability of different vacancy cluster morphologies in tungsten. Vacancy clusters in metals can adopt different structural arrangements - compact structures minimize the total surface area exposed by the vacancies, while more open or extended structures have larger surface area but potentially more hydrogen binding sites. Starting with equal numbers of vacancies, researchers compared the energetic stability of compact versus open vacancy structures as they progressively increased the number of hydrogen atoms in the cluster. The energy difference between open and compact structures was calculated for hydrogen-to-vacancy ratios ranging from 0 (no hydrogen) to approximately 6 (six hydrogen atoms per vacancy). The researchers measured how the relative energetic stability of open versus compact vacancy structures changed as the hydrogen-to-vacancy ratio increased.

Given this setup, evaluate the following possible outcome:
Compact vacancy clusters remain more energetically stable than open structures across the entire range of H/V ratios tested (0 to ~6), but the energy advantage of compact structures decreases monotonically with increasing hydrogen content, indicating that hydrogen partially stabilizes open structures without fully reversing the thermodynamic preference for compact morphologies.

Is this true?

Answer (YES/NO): NO